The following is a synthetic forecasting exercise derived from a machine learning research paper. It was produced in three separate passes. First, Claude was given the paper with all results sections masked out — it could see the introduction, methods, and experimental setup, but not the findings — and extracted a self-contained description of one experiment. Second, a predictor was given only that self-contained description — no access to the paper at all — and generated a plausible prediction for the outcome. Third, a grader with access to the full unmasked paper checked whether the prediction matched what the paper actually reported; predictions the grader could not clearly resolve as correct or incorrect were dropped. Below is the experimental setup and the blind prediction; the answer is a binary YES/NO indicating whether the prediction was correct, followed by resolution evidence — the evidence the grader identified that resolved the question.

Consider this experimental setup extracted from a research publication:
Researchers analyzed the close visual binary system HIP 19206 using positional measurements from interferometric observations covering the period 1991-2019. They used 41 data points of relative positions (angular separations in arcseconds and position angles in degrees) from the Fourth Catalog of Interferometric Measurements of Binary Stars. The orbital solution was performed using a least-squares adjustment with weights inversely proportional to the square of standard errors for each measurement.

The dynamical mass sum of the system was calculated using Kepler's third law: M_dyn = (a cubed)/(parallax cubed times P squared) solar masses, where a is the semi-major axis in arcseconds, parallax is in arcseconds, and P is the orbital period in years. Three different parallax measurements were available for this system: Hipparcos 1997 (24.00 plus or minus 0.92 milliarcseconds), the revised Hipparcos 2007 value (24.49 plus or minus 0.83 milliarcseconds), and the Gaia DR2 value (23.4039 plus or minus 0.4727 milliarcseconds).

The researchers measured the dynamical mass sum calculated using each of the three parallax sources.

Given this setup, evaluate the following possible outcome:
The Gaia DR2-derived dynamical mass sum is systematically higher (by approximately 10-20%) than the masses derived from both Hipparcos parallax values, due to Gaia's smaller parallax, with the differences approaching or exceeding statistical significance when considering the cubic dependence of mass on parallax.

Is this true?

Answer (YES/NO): YES